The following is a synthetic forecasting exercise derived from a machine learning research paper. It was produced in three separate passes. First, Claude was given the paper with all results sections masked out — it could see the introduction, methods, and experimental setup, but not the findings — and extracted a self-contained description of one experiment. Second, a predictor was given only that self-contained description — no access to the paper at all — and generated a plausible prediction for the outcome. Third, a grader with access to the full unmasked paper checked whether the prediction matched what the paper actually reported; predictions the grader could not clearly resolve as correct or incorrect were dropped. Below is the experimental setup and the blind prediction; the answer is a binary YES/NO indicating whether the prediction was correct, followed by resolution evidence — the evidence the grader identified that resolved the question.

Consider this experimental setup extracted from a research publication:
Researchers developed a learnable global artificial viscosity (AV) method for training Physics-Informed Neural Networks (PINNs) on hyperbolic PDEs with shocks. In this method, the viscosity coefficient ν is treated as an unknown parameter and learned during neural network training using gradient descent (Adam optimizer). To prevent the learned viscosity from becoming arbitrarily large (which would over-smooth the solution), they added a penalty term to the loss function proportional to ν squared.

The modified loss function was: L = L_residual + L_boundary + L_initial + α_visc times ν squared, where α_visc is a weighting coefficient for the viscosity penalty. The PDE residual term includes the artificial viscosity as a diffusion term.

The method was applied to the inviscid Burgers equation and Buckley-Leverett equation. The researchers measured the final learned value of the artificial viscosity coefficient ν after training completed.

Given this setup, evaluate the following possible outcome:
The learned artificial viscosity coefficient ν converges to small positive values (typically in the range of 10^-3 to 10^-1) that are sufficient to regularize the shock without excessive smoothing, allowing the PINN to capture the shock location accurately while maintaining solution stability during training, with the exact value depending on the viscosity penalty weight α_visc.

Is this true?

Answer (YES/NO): YES